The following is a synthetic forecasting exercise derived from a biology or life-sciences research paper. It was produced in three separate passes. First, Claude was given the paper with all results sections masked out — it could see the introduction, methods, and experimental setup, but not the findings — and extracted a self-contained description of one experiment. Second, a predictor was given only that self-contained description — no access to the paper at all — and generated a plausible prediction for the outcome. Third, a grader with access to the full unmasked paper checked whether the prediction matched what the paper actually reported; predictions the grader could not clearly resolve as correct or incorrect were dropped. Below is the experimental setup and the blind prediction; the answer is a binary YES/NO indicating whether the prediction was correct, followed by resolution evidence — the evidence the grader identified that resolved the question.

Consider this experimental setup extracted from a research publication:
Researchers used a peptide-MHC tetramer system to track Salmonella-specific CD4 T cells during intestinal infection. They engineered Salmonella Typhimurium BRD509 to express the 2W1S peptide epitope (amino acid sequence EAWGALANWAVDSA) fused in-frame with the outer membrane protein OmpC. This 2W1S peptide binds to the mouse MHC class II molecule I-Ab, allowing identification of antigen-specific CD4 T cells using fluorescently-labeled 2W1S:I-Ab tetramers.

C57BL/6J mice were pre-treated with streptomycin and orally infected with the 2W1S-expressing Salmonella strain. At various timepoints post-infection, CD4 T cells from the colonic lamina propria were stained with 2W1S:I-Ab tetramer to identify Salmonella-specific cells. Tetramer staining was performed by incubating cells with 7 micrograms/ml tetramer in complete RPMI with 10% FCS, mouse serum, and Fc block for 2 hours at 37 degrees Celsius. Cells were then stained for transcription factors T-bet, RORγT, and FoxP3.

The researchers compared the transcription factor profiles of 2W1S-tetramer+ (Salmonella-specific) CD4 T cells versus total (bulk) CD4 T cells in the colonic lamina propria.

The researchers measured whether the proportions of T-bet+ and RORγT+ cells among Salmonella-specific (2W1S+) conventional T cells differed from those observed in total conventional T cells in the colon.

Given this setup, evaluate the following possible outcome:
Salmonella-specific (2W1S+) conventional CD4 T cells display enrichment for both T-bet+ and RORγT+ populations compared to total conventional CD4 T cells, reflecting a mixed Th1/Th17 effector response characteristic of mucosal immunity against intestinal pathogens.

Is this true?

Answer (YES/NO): NO